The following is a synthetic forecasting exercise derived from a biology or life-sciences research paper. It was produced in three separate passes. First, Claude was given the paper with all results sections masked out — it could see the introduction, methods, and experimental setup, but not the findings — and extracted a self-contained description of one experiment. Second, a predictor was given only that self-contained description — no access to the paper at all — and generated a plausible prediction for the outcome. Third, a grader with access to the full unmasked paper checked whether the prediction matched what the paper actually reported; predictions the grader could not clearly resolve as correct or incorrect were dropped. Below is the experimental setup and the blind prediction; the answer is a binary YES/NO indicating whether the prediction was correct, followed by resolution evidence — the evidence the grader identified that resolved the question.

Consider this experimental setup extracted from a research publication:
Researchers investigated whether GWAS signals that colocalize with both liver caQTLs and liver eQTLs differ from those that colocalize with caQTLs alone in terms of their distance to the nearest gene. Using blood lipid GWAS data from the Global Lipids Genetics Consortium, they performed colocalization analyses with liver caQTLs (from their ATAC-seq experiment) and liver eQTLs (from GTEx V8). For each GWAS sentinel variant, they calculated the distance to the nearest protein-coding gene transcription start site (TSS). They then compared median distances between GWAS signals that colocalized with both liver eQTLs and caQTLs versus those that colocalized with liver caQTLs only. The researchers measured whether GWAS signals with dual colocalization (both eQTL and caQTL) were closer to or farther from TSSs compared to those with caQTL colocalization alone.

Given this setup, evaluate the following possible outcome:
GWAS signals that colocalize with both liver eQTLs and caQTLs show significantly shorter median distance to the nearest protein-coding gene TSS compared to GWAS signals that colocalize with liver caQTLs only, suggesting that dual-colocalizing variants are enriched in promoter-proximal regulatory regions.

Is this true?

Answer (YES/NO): YES